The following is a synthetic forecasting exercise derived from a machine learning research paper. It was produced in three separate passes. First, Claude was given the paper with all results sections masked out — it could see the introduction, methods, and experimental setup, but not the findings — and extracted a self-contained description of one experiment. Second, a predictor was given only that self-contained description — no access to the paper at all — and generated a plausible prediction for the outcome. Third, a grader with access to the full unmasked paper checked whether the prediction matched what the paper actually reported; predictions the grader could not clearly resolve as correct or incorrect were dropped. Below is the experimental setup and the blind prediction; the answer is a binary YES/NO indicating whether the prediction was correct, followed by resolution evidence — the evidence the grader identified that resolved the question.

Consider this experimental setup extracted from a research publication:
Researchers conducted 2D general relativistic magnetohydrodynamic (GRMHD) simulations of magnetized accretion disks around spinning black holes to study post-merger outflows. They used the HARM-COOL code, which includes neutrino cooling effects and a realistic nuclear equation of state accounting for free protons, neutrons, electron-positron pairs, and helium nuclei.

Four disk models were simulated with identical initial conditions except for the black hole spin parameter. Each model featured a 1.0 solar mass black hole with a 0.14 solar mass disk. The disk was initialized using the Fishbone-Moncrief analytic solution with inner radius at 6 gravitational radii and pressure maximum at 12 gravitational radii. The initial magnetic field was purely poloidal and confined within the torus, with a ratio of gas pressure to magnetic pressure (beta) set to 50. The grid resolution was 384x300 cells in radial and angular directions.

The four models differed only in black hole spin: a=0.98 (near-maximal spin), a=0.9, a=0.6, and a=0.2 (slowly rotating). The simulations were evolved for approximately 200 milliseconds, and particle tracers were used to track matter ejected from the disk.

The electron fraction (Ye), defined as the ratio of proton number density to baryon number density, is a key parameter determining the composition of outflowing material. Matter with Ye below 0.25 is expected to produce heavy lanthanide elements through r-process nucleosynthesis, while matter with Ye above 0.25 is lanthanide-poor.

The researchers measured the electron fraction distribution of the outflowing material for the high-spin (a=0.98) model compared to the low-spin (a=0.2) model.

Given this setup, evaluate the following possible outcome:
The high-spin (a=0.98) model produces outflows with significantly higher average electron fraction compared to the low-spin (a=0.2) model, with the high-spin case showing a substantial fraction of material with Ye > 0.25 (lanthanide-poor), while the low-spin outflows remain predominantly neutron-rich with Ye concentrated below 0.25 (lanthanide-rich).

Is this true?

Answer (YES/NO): NO